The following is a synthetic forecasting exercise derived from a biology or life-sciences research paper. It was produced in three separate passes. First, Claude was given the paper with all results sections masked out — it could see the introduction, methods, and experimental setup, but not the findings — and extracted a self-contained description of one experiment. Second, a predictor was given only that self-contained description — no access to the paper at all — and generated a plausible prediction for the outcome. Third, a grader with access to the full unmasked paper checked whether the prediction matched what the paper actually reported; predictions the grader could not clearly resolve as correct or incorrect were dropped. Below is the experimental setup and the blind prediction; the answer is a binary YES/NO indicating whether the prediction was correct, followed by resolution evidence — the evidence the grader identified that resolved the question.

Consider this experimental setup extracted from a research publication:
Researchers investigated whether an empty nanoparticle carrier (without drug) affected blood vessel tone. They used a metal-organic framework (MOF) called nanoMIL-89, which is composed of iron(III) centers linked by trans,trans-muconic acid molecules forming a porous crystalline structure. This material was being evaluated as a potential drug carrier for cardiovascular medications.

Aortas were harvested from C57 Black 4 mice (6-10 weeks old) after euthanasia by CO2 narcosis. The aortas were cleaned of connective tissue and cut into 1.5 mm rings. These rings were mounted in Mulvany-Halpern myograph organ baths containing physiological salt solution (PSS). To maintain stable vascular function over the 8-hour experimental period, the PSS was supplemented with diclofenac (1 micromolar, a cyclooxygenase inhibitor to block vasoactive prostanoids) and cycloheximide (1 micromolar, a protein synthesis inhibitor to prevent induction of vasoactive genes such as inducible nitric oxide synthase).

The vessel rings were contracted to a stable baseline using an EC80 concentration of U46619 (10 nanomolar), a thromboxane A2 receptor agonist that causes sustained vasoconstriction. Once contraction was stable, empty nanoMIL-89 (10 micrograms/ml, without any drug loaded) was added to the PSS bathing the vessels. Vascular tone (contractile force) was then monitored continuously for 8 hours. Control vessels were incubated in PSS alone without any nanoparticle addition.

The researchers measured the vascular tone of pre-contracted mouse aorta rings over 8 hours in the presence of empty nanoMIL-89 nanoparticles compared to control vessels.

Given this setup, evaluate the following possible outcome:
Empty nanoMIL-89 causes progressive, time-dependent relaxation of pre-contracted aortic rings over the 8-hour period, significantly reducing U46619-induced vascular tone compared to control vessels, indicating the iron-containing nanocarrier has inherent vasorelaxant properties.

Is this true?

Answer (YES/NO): NO